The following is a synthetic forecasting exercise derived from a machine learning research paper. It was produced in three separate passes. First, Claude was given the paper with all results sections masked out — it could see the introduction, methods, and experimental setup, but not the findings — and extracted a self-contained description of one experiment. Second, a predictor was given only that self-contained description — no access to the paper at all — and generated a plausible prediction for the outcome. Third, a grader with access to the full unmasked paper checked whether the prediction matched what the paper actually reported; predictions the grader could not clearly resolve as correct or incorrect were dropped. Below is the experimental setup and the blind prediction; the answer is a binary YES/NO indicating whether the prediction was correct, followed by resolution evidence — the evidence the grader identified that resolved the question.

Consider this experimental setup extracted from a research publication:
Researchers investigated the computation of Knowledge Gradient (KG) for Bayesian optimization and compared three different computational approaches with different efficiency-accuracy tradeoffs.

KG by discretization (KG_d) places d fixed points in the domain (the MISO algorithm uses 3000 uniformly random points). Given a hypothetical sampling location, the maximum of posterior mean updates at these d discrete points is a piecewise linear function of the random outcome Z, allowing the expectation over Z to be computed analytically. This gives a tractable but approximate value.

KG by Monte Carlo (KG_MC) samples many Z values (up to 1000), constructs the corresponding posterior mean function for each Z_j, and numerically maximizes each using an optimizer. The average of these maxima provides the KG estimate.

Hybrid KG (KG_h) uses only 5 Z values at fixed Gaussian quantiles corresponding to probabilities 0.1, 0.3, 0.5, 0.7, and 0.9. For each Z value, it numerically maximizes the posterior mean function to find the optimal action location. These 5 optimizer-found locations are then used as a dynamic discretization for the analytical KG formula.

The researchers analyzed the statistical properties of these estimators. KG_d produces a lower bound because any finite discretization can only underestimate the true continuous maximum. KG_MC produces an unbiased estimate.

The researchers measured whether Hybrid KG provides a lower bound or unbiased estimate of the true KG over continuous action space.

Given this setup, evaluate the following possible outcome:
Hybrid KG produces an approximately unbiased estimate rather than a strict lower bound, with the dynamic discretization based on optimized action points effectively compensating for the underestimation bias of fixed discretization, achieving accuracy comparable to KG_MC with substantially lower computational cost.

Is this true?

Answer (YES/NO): NO